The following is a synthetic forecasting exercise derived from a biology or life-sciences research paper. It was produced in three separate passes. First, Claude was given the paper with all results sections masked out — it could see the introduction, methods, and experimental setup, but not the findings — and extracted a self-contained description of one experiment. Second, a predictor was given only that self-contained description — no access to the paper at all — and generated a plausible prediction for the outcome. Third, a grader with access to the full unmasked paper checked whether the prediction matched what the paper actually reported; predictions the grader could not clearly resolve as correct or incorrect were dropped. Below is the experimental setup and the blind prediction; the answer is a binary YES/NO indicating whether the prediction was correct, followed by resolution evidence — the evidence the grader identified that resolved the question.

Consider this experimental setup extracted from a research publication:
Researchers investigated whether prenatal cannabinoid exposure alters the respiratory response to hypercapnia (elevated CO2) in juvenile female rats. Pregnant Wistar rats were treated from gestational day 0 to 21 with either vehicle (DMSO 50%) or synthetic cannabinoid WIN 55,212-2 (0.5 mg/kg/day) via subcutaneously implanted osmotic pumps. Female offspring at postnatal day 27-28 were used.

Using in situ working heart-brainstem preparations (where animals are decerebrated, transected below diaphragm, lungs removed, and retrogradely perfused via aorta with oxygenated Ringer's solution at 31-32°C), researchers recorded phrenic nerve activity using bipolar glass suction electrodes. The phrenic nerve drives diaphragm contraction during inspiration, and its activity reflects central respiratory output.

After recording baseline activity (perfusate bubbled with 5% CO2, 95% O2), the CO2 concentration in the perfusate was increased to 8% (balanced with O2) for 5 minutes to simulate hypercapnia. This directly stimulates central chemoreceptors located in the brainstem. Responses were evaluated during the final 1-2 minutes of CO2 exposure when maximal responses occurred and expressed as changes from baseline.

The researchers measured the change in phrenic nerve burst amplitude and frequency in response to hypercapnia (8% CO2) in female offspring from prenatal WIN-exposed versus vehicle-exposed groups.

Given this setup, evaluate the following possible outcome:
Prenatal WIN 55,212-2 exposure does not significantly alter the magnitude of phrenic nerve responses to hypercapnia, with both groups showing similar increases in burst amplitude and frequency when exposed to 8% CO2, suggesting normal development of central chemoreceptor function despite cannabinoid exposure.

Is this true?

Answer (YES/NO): NO